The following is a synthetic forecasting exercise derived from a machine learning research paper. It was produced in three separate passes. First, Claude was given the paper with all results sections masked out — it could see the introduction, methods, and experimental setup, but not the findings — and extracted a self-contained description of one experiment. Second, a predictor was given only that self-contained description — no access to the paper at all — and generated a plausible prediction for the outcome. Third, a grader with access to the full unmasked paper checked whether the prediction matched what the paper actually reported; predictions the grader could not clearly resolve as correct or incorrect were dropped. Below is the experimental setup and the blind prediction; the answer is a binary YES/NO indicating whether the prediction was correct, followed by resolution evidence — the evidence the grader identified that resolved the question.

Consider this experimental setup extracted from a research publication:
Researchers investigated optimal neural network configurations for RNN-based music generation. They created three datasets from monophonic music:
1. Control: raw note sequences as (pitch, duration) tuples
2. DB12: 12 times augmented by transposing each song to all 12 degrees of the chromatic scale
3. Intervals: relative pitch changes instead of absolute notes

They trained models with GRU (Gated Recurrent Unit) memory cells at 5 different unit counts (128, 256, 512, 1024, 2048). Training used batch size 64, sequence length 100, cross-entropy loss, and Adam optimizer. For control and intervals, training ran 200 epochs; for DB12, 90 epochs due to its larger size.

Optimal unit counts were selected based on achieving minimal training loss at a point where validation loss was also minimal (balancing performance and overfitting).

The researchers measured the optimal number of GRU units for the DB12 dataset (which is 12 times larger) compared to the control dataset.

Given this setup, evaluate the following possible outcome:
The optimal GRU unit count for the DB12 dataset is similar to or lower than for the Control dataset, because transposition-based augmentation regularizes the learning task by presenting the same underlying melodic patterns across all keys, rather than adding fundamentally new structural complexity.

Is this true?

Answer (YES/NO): YES